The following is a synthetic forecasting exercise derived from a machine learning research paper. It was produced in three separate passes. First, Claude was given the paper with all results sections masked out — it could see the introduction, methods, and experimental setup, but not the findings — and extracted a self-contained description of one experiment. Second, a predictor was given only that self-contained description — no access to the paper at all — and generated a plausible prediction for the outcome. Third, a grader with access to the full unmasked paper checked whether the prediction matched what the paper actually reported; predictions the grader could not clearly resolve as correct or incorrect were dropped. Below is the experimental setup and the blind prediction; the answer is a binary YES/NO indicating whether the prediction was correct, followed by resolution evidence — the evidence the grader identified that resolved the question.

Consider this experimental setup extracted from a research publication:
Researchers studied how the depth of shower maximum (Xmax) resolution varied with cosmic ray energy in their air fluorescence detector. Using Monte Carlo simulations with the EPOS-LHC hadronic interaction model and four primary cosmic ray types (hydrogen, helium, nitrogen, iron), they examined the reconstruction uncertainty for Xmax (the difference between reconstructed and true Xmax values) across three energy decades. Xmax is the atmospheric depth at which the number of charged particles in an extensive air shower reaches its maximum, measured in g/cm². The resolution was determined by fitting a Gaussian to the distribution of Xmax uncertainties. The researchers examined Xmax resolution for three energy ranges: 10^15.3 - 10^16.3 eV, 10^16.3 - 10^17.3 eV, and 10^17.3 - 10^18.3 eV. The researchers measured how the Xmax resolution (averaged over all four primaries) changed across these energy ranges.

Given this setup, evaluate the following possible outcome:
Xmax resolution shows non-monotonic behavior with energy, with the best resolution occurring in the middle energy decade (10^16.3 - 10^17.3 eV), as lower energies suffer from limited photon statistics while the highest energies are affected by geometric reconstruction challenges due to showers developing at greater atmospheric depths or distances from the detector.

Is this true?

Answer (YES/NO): NO